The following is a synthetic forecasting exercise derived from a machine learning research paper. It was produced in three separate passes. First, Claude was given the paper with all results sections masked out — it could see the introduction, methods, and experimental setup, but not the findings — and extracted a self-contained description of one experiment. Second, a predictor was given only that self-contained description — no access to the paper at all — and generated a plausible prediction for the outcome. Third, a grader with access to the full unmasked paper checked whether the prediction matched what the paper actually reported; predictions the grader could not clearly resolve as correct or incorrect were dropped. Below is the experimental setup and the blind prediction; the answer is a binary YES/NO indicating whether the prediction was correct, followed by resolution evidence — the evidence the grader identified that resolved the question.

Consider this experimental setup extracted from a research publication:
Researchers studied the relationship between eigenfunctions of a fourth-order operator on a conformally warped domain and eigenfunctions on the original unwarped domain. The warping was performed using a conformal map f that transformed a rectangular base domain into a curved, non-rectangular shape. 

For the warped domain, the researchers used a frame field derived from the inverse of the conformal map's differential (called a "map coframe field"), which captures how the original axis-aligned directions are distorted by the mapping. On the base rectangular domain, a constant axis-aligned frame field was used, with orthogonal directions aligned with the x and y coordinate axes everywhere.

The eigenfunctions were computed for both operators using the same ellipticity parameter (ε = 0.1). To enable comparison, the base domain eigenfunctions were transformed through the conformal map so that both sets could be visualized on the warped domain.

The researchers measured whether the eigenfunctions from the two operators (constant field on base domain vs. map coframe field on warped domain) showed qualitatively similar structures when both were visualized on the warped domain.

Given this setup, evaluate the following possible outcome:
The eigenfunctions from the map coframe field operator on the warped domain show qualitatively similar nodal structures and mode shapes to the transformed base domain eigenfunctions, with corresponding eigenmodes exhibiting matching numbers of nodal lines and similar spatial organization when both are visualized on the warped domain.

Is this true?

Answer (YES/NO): YES